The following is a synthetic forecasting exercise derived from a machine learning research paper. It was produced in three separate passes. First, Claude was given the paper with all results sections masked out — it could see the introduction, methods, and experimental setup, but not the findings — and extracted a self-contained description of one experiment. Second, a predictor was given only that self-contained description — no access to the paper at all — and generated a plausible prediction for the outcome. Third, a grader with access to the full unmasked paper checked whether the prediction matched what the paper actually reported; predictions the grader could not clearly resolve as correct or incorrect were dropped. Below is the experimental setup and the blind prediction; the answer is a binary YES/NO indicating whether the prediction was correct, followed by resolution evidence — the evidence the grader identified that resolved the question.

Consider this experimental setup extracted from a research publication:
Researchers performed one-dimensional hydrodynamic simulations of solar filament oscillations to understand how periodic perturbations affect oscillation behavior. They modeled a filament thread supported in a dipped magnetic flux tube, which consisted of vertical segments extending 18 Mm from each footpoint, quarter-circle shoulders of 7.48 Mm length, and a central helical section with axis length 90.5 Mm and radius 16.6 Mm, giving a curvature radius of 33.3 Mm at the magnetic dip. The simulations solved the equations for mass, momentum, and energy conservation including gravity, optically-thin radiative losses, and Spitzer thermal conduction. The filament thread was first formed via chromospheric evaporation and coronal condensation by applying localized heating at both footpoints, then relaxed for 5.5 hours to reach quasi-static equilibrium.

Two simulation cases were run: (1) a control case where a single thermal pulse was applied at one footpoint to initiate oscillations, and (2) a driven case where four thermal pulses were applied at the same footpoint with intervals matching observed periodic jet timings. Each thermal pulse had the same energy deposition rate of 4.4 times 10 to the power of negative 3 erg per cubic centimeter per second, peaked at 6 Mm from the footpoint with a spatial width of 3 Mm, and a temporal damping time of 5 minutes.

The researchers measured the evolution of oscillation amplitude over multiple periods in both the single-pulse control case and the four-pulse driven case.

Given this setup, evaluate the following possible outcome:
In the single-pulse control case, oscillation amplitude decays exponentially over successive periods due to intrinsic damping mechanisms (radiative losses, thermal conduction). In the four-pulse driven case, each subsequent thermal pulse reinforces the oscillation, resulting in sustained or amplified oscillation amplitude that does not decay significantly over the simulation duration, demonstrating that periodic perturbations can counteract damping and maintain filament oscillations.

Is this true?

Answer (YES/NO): YES